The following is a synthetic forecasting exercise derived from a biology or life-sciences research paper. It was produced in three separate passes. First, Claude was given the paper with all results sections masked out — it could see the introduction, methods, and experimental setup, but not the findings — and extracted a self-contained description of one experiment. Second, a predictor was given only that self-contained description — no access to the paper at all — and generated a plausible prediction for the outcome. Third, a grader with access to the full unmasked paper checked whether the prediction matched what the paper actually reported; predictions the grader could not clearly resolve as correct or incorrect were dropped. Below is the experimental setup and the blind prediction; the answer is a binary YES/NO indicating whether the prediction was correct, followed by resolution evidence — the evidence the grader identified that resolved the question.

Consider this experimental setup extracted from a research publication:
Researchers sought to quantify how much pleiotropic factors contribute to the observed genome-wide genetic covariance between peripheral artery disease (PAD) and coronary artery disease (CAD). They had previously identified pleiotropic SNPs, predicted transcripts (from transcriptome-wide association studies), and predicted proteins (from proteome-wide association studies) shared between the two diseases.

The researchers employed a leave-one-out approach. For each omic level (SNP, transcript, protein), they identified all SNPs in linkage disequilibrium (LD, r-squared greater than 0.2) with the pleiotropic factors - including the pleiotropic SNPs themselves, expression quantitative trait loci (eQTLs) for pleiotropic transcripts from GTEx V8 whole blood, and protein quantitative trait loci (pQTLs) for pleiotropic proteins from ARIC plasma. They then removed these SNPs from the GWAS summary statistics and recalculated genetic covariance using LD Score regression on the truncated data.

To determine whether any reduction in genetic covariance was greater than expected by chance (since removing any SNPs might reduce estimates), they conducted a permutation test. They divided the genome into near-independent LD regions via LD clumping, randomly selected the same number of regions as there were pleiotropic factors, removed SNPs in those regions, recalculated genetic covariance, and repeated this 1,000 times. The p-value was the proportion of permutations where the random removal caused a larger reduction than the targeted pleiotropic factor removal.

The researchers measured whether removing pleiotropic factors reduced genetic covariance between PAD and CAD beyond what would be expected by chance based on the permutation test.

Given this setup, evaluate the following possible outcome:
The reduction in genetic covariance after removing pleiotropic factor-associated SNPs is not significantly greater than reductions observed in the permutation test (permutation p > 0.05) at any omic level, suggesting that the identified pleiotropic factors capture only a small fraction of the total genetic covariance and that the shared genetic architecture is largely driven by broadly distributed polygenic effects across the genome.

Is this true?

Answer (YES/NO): NO